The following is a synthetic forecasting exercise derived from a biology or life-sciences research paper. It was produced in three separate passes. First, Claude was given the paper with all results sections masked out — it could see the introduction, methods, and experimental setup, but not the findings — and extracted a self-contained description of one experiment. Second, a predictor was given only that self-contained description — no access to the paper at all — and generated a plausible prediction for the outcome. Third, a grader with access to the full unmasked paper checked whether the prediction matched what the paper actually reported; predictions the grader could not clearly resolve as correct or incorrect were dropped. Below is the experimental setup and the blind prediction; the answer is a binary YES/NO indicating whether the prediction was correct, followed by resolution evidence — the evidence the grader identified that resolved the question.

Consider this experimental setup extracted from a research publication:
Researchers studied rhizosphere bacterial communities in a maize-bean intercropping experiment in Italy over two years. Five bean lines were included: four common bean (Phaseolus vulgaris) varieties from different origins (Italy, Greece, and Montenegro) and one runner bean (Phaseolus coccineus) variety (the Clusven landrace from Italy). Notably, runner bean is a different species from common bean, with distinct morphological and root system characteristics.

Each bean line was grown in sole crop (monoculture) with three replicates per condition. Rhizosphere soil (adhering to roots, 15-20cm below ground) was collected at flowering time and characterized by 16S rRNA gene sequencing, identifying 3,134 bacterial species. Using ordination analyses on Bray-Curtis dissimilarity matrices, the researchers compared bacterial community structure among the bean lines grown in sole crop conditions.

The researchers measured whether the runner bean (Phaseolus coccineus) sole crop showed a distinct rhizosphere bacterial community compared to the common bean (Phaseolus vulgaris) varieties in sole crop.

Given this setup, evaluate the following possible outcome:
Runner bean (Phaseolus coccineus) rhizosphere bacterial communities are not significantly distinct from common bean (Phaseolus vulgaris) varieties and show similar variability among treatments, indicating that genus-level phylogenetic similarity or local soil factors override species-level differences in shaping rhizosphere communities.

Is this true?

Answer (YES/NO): NO